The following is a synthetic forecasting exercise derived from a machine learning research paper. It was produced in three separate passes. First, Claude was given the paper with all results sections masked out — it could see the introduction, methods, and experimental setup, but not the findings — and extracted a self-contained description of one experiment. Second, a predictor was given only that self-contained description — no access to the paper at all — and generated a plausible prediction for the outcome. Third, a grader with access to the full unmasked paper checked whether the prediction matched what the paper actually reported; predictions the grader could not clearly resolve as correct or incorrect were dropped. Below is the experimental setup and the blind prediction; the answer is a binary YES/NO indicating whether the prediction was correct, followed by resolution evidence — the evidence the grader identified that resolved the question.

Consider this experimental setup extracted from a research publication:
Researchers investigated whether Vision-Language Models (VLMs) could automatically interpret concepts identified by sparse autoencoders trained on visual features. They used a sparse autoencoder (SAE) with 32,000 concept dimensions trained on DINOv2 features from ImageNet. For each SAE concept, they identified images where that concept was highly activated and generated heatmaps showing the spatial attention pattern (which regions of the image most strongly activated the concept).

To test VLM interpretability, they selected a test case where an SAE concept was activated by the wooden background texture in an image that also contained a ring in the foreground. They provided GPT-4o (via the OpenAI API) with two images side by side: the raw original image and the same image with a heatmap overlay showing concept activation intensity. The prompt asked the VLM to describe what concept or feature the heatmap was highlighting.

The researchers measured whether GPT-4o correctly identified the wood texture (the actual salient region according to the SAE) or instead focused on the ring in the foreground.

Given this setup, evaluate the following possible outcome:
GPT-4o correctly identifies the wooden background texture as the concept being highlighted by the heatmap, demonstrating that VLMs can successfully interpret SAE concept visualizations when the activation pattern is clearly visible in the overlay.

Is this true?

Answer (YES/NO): NO